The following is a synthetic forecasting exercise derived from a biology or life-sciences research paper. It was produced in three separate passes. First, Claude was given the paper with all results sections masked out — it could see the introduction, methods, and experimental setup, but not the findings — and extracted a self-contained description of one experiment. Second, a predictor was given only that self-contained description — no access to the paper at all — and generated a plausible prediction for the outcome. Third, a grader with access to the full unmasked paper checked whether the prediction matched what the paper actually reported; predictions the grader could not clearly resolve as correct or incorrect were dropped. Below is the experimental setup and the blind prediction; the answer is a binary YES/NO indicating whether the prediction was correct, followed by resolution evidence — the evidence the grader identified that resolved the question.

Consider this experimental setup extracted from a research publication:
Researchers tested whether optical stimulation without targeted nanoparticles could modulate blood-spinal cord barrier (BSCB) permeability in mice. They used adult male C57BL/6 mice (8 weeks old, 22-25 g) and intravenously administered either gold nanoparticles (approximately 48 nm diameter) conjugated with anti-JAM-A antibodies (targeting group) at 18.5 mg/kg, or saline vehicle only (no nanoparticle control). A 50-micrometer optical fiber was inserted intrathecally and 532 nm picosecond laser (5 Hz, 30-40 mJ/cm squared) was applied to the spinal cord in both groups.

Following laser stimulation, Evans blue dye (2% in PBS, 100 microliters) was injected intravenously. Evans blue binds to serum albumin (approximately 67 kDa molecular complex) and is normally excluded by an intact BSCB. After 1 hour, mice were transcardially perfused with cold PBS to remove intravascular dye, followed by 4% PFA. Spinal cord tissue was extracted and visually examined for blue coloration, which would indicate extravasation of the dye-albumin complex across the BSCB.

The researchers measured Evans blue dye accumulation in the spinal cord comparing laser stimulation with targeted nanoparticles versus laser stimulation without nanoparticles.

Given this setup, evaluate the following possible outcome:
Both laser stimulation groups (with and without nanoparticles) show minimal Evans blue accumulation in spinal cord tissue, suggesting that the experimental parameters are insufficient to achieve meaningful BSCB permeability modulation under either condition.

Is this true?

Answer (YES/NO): NO